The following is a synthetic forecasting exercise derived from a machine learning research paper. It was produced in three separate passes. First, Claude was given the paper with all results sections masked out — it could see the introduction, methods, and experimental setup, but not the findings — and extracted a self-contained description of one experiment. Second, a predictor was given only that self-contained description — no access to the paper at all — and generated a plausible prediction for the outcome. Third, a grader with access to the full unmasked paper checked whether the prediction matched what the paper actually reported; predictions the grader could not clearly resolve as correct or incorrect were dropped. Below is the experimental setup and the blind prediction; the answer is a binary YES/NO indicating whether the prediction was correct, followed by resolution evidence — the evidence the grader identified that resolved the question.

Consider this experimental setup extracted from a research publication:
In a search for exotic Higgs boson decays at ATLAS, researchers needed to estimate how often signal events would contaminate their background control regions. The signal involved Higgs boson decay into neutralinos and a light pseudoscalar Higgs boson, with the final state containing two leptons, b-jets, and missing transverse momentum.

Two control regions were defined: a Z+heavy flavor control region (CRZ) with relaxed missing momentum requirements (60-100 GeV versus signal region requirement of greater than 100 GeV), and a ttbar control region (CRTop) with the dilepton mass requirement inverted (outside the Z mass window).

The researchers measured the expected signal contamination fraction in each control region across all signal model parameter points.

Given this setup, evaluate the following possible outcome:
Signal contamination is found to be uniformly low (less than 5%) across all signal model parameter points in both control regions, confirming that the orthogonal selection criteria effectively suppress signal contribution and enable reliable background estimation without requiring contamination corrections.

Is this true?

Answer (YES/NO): YES